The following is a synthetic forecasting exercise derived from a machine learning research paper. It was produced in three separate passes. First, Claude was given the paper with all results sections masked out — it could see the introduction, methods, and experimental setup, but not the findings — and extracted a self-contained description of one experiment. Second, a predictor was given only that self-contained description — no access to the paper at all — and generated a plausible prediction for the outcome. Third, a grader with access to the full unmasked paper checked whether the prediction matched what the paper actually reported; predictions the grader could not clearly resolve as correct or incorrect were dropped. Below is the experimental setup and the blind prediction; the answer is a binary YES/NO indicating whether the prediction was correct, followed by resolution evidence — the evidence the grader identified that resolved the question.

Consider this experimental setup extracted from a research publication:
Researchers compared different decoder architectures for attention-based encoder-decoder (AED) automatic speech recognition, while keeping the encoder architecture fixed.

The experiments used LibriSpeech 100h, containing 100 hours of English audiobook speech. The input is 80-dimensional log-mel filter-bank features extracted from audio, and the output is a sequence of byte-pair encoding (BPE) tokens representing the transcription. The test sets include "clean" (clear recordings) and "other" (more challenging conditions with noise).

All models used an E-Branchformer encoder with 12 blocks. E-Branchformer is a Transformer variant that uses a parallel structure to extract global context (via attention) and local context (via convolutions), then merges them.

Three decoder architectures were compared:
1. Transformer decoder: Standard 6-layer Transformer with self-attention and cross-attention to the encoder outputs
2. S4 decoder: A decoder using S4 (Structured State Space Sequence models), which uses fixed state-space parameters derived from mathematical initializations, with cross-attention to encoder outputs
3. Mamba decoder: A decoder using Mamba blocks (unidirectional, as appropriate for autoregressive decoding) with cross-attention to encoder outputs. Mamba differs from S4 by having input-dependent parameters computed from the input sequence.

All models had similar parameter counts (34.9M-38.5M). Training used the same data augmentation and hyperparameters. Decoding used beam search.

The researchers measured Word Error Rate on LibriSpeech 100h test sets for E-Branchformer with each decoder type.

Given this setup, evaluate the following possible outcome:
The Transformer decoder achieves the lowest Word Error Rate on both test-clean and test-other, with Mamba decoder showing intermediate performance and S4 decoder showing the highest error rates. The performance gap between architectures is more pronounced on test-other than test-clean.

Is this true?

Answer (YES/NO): NO